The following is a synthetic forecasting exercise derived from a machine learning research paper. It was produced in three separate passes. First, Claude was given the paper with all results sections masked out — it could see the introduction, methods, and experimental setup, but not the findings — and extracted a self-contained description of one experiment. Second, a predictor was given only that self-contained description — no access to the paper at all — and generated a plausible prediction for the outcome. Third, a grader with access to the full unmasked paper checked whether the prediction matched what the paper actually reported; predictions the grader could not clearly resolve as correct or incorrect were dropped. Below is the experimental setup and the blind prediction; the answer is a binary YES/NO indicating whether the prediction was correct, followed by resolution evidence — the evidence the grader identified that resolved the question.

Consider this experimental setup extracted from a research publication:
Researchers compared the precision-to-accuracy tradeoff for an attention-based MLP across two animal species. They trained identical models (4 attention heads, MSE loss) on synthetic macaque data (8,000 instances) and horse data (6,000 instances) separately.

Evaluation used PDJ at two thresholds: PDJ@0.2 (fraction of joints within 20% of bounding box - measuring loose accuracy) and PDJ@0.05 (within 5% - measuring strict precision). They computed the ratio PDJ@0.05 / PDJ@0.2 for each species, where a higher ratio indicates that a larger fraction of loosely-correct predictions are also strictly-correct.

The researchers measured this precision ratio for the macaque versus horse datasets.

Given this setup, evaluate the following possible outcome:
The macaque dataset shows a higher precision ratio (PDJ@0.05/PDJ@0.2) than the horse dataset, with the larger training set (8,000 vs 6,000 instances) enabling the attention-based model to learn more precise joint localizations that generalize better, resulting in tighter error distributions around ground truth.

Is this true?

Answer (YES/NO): NO